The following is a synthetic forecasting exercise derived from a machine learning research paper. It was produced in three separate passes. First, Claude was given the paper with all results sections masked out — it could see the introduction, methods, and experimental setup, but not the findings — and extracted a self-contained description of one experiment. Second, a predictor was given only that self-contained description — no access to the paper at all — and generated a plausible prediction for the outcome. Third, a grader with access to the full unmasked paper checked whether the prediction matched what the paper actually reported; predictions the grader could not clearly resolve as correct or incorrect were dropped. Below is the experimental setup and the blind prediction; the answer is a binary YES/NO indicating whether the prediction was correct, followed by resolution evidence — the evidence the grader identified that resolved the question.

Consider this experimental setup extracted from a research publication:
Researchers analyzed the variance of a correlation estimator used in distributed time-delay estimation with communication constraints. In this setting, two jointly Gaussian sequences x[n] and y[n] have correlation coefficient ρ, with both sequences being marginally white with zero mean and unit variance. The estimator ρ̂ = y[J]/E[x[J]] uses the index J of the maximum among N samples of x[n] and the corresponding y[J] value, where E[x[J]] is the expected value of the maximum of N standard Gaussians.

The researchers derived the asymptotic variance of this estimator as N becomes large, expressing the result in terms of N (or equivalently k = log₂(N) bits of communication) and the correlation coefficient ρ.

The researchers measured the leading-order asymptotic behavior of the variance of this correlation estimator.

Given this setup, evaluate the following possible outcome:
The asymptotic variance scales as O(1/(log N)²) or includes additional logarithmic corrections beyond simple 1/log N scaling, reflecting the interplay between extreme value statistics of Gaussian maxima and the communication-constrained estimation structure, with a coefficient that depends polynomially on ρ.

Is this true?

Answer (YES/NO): NO